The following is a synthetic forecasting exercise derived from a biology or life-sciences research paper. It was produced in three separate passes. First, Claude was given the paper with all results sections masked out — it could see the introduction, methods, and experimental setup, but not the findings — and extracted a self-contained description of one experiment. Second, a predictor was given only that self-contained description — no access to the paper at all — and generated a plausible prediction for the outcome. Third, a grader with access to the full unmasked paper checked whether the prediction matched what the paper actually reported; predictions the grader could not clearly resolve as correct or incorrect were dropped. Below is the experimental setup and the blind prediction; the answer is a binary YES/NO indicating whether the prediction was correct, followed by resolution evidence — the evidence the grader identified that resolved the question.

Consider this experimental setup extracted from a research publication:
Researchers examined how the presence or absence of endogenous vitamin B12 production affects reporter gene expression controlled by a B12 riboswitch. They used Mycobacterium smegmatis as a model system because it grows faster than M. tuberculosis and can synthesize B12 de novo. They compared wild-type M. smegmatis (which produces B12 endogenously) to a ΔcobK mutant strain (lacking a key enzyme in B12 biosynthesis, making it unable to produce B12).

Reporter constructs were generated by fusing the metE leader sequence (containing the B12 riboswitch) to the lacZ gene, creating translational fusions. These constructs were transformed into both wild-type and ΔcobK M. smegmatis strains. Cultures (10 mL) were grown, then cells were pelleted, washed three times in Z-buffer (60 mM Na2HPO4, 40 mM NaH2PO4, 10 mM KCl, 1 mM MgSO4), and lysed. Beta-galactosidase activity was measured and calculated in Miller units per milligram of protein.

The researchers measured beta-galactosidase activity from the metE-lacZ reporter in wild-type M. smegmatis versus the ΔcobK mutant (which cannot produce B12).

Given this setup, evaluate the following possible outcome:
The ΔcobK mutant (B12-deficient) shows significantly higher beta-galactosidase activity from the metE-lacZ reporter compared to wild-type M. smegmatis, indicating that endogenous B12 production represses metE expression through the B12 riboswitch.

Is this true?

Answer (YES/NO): YES